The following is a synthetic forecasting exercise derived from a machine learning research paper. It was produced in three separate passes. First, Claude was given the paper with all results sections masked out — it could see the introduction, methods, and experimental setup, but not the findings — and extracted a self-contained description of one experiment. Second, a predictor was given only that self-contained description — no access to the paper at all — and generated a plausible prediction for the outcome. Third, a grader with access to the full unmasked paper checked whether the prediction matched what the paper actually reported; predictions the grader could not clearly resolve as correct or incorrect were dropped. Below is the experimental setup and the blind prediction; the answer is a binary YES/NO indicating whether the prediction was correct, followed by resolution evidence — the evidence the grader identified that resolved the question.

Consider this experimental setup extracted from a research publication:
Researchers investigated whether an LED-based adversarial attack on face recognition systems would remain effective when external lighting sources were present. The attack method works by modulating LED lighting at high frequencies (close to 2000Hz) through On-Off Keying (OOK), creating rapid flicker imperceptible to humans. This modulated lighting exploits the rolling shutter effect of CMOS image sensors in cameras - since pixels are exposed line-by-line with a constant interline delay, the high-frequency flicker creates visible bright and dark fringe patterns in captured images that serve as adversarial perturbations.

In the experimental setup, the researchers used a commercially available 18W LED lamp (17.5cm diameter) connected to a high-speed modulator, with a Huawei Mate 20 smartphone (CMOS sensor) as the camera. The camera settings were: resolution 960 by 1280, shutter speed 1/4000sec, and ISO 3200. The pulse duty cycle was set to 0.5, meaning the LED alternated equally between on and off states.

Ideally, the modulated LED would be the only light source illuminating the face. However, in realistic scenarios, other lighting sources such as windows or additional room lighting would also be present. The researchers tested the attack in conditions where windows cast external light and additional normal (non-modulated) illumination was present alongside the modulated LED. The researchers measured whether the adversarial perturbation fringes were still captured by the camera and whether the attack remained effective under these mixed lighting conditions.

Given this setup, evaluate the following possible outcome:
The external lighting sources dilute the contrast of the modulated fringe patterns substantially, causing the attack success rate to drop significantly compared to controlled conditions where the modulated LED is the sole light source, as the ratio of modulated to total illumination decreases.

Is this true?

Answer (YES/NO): NO